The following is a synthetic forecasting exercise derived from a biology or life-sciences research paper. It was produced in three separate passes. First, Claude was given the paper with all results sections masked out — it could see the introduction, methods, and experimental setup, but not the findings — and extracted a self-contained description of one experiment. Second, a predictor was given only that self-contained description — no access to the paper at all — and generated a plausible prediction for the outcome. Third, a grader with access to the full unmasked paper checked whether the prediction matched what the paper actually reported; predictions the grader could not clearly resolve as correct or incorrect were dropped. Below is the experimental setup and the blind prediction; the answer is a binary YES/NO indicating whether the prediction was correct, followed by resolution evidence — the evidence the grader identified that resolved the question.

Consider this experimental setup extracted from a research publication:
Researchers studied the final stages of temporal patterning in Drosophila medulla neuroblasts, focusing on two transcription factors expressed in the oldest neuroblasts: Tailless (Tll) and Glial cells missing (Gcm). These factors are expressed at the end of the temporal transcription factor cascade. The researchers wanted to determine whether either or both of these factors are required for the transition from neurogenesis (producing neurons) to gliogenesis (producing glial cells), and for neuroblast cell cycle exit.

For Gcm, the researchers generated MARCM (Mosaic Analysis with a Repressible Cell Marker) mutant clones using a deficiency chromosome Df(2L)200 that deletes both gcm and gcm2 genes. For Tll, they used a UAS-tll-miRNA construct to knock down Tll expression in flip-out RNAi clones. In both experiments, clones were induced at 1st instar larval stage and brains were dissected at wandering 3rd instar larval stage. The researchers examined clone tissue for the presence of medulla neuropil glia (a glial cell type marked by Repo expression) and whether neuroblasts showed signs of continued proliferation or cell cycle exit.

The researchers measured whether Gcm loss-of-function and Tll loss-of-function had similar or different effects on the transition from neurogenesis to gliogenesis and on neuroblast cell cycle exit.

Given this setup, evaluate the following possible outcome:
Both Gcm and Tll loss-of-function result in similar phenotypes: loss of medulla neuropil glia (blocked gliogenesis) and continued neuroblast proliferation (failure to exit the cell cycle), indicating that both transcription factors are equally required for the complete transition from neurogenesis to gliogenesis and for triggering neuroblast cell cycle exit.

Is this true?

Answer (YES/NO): NO